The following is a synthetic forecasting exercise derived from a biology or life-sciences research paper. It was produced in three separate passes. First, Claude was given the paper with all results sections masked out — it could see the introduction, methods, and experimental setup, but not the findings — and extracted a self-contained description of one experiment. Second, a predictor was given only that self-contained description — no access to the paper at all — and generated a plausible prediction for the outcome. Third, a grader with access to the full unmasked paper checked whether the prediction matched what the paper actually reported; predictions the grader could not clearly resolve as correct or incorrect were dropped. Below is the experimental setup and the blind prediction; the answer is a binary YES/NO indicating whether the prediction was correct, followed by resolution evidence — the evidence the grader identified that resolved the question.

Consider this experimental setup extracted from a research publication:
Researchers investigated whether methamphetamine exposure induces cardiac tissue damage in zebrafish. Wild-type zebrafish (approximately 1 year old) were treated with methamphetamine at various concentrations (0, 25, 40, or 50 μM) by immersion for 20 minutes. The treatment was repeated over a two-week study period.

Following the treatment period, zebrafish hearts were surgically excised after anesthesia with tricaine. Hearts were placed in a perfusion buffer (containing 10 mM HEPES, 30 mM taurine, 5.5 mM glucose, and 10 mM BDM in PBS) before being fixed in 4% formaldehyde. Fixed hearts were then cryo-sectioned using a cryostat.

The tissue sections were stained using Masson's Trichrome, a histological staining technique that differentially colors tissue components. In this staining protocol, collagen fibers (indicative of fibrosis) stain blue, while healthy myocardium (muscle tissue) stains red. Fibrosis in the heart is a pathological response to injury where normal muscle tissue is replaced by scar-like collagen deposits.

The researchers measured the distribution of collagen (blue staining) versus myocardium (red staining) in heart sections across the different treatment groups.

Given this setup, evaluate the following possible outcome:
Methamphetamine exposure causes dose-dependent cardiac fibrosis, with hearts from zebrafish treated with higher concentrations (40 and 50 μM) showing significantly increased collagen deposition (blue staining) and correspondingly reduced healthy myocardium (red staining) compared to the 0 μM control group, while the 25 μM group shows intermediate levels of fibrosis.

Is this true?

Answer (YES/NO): NO